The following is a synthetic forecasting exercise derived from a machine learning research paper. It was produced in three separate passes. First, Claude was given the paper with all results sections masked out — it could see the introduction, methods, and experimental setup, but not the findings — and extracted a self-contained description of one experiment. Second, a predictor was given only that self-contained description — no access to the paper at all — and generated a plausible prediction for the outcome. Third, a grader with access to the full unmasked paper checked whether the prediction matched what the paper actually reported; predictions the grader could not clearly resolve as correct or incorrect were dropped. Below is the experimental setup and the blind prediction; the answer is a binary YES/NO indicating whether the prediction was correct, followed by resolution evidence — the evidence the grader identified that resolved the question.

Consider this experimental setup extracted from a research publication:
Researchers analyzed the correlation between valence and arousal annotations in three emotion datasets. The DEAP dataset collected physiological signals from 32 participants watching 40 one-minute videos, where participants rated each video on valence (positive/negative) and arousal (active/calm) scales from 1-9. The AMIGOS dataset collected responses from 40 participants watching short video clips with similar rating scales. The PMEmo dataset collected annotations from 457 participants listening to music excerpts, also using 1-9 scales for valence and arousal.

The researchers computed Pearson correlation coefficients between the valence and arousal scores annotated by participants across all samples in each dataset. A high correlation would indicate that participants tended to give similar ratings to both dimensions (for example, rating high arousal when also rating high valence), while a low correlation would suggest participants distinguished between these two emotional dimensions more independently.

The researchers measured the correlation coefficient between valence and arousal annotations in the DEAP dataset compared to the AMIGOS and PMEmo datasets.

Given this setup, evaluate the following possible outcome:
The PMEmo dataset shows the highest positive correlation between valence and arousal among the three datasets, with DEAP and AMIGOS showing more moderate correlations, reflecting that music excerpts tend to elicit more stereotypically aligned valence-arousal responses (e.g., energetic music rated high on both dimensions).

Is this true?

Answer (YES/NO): NO